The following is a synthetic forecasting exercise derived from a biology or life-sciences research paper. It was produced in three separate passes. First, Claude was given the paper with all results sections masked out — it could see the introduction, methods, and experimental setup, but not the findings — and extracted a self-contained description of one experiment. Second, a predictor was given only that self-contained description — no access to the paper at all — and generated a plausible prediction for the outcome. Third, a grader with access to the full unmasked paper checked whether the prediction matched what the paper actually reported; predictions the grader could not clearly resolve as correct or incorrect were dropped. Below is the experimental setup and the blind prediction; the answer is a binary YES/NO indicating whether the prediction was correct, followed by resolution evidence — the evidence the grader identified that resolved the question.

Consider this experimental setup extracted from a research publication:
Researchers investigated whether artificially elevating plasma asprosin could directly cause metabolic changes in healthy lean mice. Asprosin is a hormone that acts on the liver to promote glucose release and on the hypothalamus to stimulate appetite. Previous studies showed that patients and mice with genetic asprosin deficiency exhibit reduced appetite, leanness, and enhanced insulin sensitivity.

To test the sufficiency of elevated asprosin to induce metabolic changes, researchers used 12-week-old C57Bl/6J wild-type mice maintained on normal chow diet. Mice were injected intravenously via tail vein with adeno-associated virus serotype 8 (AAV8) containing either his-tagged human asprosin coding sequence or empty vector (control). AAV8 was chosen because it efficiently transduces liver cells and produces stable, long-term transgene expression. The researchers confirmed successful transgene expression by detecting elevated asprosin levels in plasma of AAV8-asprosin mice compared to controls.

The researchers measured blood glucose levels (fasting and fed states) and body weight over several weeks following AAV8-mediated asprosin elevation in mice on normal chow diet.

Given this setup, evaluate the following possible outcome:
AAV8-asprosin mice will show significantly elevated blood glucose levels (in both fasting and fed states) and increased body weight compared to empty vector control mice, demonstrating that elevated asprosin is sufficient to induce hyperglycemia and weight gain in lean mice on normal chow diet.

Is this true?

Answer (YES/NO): YES